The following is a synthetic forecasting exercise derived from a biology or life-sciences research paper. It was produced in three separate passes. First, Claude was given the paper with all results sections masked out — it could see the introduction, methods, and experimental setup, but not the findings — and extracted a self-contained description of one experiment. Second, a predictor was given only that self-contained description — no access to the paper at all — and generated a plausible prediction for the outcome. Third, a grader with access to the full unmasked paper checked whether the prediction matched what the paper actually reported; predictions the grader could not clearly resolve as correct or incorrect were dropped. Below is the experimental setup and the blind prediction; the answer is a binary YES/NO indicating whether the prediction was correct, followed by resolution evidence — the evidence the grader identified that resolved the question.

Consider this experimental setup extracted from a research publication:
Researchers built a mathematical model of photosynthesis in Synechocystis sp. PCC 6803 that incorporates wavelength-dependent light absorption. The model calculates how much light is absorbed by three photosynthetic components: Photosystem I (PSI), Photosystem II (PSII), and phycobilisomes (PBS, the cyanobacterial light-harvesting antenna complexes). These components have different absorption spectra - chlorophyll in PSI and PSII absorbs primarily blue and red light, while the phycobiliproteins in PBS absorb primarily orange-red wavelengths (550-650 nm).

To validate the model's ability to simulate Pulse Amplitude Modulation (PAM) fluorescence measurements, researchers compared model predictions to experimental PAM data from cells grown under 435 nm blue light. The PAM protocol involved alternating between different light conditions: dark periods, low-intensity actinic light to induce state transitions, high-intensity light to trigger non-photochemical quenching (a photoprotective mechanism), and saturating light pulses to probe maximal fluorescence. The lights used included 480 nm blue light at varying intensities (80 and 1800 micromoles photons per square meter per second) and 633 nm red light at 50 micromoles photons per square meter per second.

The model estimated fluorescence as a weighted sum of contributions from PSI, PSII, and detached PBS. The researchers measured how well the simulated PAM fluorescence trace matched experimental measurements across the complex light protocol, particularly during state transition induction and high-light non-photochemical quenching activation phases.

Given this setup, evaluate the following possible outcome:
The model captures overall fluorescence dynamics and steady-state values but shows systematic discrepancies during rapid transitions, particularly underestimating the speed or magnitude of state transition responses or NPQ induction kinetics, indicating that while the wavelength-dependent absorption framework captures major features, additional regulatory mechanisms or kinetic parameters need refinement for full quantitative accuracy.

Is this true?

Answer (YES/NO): NO